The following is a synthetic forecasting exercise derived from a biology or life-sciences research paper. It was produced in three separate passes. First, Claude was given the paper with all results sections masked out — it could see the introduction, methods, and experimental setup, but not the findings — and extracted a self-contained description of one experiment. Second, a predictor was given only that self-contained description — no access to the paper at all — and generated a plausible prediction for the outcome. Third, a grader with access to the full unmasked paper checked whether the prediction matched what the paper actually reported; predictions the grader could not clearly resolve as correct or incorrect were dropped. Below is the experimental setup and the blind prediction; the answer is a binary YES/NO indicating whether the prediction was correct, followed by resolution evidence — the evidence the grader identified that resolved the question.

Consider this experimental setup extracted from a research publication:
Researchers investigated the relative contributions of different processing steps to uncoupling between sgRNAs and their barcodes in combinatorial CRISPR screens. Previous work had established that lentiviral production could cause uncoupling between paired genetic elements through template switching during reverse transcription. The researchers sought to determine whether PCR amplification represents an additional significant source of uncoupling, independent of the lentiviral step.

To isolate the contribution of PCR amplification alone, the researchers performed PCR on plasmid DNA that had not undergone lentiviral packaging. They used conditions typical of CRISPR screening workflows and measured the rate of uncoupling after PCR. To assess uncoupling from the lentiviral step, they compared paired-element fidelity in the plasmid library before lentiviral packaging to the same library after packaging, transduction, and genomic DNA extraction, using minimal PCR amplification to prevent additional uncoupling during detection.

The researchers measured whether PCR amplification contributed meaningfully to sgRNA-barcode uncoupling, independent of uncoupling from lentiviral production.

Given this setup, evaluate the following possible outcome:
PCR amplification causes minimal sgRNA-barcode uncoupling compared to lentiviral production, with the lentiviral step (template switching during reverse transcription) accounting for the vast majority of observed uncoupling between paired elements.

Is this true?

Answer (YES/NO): NO